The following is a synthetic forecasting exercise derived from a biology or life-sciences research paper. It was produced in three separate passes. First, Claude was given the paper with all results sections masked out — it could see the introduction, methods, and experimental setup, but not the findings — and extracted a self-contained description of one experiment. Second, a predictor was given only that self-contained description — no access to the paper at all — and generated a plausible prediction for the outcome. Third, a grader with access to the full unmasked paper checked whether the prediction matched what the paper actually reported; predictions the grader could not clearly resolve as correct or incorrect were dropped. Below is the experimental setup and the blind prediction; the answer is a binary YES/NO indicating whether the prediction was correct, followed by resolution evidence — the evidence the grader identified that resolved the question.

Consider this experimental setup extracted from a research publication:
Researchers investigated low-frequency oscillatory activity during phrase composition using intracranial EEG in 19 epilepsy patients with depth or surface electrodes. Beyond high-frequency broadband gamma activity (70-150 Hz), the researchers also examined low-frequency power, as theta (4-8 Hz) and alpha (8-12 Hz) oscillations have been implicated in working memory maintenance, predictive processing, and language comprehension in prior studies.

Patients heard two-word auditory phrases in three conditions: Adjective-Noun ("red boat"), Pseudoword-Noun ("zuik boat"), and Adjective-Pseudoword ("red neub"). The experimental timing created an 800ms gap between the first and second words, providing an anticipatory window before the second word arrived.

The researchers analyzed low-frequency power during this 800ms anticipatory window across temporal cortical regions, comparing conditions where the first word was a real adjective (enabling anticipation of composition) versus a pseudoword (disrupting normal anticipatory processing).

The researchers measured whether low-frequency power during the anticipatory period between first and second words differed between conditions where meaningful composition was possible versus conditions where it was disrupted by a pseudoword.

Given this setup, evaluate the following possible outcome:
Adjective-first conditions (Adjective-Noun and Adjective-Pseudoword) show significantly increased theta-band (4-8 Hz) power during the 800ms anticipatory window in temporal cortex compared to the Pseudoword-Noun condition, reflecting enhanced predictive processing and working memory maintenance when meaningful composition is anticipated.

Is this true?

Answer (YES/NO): NO